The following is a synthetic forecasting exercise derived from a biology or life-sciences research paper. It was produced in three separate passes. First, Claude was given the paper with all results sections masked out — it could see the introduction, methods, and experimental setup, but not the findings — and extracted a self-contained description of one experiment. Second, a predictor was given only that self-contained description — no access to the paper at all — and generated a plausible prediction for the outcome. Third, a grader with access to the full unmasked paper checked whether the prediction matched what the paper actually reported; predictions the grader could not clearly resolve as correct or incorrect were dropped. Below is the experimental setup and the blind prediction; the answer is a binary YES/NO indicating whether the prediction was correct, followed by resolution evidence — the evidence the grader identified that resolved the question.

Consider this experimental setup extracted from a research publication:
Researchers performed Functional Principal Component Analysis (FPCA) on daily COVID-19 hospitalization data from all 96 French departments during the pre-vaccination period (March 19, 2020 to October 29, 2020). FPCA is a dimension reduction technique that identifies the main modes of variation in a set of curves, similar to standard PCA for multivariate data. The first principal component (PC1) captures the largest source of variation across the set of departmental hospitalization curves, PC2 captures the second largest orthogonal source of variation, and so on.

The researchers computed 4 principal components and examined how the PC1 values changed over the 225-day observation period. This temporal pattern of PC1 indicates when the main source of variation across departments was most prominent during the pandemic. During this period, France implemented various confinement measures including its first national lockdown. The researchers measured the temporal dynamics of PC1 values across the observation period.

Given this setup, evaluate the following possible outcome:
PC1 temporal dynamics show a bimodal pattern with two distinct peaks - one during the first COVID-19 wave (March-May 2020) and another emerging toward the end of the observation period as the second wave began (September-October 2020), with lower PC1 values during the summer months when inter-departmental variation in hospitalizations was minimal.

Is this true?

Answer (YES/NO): NO